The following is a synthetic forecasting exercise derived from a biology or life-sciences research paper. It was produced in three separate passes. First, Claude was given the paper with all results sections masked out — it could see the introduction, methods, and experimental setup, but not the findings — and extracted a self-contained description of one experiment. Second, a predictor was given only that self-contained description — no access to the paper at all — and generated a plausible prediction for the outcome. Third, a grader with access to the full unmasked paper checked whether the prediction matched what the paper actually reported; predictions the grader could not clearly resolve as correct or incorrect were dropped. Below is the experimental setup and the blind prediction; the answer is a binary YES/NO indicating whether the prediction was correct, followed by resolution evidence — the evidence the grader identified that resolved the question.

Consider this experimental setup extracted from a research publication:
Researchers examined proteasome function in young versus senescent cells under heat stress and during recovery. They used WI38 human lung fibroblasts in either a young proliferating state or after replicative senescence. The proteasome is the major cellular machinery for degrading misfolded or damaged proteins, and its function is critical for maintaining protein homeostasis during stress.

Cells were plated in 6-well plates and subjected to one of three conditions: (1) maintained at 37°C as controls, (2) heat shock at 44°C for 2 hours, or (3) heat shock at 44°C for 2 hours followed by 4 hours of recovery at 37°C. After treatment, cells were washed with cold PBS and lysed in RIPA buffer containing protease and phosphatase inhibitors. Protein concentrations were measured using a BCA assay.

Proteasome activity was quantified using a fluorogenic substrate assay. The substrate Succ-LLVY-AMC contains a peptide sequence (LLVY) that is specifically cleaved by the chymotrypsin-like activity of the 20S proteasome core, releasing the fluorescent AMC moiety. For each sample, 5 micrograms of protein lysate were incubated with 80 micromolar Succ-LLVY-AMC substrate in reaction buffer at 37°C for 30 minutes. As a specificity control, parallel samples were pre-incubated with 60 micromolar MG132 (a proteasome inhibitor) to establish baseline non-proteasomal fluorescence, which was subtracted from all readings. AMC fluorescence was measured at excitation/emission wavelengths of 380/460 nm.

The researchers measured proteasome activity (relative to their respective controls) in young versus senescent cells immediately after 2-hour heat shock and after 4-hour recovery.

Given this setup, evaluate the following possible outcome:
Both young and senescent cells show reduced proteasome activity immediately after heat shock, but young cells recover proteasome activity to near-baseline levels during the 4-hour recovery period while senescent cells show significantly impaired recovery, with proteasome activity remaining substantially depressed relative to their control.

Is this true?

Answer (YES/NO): NO